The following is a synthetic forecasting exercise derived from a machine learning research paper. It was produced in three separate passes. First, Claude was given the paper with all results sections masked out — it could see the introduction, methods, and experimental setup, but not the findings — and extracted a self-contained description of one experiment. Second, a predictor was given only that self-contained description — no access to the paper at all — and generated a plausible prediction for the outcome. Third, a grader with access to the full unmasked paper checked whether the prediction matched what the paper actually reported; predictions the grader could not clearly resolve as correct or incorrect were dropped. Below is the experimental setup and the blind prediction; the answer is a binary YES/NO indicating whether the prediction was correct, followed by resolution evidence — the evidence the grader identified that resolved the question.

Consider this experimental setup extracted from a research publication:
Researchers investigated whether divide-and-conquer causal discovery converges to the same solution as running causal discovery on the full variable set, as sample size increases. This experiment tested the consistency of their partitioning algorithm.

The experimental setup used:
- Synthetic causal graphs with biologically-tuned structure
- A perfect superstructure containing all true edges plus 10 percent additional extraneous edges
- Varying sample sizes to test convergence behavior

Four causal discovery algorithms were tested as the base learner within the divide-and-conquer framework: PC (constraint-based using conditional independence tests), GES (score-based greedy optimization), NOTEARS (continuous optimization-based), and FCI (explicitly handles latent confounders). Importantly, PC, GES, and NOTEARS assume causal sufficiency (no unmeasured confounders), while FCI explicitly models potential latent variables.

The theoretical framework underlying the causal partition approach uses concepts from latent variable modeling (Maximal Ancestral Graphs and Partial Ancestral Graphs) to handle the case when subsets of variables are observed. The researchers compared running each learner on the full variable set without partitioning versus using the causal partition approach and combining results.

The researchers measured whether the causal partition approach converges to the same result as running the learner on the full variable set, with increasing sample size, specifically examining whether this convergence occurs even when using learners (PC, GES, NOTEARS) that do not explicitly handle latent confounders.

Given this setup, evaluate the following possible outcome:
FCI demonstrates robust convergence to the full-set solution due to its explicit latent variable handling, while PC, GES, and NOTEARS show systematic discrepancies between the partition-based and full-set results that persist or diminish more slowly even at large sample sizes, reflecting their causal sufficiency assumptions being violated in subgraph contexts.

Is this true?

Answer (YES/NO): NO